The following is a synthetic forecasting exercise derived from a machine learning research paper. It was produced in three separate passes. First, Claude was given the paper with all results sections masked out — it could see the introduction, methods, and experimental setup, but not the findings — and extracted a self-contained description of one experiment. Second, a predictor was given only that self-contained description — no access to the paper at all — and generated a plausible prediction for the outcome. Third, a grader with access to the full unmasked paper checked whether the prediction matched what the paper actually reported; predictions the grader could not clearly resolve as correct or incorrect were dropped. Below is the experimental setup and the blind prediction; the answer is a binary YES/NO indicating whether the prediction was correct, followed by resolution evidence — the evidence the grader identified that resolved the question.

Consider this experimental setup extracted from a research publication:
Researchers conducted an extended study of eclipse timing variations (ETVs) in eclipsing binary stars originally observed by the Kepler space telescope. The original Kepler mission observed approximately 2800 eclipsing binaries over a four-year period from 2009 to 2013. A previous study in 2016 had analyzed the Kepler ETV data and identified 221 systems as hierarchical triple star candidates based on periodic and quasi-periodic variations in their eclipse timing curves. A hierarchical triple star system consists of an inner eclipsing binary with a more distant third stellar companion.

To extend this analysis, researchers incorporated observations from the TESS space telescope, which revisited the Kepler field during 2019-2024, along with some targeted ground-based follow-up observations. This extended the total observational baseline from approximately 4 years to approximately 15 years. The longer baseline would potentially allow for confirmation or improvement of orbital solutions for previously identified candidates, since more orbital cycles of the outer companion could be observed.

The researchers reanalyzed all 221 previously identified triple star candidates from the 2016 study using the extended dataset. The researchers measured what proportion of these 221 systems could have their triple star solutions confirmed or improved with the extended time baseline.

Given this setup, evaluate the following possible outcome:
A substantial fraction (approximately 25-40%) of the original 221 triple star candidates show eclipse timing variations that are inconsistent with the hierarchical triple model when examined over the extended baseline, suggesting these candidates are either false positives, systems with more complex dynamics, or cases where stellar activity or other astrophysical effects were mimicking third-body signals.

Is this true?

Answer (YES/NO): NO